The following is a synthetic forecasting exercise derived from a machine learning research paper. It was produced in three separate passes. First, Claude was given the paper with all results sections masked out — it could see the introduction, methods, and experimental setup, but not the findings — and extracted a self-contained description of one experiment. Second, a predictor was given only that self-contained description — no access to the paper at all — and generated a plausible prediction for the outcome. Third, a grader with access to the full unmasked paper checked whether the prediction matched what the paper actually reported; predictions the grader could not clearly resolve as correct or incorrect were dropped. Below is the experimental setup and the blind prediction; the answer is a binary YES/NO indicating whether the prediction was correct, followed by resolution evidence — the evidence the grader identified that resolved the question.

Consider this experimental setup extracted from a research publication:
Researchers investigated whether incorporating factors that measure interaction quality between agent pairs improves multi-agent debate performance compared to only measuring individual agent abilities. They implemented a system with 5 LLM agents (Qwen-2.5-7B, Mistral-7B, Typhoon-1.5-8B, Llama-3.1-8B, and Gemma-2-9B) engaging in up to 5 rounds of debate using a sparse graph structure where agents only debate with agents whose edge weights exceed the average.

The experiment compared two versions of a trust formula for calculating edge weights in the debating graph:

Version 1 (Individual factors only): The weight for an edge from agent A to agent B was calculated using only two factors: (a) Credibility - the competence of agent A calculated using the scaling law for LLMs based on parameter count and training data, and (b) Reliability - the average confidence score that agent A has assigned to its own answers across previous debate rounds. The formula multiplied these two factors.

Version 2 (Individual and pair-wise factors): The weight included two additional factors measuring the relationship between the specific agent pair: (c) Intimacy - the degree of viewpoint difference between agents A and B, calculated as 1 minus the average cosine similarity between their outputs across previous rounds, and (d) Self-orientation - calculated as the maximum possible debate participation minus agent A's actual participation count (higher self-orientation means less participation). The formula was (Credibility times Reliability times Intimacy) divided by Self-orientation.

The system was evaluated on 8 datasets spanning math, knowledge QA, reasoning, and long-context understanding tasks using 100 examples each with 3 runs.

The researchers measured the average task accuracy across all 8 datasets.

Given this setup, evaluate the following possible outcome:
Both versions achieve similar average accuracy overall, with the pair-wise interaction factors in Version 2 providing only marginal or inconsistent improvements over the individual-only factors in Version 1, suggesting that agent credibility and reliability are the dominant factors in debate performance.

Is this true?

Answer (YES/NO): NO